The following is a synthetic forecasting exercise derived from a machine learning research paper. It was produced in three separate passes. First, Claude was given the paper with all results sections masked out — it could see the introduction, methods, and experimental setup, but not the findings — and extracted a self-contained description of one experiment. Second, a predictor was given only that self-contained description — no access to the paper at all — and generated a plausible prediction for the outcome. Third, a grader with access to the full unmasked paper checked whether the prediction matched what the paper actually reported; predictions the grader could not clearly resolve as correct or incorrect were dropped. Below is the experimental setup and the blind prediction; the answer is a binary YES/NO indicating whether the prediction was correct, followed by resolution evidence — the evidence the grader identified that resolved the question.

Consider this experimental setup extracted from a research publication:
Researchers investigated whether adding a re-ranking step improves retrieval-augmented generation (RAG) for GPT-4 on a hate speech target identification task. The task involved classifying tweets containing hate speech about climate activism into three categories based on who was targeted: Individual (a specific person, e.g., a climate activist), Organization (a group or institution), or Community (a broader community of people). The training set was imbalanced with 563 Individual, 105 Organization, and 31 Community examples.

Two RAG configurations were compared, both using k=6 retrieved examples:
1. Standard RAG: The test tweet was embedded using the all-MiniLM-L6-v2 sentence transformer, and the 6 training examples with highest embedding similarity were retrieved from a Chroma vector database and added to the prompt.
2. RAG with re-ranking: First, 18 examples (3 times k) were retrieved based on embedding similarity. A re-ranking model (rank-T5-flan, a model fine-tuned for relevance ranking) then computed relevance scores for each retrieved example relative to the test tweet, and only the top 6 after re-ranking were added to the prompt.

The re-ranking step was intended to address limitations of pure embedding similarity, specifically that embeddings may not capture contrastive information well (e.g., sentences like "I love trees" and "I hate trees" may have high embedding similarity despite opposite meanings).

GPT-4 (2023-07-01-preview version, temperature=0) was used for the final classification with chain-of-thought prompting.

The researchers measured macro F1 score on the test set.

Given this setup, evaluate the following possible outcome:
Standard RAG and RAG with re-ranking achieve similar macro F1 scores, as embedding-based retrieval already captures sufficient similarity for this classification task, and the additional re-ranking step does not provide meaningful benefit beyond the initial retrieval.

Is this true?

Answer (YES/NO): NO